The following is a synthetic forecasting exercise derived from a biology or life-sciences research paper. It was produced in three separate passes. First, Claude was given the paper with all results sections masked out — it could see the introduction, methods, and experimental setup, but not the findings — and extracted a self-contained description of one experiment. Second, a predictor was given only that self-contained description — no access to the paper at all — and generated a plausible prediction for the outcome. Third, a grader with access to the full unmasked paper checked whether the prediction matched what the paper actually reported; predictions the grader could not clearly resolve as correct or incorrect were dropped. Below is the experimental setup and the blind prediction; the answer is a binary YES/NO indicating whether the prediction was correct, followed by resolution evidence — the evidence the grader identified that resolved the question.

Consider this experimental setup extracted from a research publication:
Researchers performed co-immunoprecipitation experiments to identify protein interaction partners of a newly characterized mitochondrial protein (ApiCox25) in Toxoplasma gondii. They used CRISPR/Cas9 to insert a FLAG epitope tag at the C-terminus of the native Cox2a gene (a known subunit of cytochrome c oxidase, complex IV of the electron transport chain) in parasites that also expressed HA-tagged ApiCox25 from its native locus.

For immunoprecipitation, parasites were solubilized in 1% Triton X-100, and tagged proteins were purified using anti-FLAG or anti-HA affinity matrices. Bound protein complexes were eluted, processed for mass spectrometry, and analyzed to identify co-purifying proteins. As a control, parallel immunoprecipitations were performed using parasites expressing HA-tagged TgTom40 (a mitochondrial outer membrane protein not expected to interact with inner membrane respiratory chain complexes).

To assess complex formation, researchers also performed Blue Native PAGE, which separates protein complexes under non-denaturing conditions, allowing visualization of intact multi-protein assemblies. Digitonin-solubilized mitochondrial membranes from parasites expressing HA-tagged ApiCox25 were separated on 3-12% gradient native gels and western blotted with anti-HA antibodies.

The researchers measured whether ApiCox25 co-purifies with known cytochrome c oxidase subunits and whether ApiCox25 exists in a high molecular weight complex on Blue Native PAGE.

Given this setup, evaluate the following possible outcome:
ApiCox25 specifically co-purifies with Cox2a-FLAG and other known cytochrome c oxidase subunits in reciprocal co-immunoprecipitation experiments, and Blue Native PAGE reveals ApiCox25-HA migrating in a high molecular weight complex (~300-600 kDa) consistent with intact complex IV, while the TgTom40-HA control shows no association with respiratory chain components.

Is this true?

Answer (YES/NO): YES